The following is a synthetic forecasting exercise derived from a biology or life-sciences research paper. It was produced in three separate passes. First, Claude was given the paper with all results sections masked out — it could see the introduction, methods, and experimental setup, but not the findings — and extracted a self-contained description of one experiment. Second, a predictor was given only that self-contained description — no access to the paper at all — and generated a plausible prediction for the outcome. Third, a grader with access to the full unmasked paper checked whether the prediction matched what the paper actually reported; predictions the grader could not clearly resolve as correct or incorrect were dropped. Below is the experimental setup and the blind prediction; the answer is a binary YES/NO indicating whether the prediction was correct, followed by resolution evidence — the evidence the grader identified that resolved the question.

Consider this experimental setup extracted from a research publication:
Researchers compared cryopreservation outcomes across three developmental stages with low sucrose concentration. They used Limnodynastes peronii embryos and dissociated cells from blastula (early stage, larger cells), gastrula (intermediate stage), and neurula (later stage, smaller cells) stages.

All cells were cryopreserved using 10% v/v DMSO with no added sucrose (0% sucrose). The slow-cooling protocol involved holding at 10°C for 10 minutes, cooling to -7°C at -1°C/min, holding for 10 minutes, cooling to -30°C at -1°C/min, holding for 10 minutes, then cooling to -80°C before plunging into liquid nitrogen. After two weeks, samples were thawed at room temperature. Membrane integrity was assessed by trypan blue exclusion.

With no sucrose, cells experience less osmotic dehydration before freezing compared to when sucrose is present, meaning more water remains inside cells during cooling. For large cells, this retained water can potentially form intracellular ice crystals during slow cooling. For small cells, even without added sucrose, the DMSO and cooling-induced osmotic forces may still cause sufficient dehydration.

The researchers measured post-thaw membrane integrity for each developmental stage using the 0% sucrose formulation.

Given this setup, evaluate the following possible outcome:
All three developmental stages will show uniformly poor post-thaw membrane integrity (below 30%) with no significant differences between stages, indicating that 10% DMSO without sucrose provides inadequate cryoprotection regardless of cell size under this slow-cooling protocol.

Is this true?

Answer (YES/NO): NO